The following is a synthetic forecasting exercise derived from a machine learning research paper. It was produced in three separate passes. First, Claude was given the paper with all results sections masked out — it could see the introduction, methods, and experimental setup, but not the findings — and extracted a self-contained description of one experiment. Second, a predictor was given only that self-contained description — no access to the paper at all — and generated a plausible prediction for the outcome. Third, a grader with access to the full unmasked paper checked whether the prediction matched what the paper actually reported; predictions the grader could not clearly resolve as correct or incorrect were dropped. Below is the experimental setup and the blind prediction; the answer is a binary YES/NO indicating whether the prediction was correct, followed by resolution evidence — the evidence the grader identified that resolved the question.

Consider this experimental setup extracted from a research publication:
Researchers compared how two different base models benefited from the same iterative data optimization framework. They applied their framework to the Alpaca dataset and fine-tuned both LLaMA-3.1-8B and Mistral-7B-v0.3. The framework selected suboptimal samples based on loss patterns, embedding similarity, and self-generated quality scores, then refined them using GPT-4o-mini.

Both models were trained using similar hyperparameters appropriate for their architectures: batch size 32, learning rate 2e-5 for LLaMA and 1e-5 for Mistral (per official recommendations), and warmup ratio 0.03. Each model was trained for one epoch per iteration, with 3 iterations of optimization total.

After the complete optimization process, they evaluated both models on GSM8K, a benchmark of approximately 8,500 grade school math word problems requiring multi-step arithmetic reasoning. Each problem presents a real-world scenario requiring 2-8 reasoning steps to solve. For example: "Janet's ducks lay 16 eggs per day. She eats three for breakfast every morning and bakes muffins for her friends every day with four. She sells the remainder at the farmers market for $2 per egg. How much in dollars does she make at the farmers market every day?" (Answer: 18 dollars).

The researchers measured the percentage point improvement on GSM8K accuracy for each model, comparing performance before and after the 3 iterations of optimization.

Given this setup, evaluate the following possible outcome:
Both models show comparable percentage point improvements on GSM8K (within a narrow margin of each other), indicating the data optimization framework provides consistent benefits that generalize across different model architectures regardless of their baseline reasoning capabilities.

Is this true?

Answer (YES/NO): NO